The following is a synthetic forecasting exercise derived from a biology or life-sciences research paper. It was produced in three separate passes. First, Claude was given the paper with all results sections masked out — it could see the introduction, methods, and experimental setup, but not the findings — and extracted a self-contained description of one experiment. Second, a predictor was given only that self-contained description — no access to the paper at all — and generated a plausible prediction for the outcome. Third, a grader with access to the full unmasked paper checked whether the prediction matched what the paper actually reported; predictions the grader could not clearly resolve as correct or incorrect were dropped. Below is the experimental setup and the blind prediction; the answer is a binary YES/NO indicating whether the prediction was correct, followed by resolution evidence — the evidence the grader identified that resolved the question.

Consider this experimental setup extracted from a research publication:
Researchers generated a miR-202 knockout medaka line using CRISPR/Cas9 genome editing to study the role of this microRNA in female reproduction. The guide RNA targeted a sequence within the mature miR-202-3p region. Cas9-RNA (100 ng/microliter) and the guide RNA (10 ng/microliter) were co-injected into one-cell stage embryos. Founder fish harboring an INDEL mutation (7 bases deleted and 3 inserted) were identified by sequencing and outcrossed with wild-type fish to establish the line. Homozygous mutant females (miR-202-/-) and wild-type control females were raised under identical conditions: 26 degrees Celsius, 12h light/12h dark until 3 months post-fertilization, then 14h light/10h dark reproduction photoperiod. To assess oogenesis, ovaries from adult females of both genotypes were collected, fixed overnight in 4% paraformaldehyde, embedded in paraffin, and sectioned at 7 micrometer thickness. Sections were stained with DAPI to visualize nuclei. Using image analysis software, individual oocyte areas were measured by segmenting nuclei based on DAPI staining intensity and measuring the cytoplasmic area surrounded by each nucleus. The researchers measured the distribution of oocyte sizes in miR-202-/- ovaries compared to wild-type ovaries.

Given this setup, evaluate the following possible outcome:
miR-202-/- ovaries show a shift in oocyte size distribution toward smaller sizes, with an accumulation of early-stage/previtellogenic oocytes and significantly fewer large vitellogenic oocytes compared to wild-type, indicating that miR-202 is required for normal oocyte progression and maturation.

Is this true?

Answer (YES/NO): YES